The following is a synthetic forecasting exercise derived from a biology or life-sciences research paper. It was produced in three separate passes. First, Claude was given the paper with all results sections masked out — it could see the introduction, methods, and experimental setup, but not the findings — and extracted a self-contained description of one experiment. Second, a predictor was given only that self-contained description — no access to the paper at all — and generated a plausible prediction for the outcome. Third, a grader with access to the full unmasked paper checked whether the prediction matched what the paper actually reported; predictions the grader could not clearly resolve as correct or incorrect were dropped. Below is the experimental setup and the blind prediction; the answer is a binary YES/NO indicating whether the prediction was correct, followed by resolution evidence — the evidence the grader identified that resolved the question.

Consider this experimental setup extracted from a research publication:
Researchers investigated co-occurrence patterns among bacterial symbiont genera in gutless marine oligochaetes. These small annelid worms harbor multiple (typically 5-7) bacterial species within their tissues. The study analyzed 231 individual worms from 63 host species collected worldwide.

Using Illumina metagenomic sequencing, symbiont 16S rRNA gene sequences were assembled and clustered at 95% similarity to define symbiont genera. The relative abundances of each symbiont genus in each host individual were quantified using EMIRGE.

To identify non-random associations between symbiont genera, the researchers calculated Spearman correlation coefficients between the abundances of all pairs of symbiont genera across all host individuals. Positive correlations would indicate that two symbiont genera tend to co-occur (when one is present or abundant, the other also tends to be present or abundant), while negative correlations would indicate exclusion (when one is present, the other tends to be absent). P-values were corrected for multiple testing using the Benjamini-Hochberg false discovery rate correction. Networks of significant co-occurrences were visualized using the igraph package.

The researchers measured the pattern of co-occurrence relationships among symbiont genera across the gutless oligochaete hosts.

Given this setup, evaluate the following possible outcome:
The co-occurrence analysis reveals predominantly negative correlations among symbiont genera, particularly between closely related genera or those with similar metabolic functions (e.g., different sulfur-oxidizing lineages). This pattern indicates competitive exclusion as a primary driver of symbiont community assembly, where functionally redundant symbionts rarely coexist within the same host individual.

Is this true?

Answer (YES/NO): NO